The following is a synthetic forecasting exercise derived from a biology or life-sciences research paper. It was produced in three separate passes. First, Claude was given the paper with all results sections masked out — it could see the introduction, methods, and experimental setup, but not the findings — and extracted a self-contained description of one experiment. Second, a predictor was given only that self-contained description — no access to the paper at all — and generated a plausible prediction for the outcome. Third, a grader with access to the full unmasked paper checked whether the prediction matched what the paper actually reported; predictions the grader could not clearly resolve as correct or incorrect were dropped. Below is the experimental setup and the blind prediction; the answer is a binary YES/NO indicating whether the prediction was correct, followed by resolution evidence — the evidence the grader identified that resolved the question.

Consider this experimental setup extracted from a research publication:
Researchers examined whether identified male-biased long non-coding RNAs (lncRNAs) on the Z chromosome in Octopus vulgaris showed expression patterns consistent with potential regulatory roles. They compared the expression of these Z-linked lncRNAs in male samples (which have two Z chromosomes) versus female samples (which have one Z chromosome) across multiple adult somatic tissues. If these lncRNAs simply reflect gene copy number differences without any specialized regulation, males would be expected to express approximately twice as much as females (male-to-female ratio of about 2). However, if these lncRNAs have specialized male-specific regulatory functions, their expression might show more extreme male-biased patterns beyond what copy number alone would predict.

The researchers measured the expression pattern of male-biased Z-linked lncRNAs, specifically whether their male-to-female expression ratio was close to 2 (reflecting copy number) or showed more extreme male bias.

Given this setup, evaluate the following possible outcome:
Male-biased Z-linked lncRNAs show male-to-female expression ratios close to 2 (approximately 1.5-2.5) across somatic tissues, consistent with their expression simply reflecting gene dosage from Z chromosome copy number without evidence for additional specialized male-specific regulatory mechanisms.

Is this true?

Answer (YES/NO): NO